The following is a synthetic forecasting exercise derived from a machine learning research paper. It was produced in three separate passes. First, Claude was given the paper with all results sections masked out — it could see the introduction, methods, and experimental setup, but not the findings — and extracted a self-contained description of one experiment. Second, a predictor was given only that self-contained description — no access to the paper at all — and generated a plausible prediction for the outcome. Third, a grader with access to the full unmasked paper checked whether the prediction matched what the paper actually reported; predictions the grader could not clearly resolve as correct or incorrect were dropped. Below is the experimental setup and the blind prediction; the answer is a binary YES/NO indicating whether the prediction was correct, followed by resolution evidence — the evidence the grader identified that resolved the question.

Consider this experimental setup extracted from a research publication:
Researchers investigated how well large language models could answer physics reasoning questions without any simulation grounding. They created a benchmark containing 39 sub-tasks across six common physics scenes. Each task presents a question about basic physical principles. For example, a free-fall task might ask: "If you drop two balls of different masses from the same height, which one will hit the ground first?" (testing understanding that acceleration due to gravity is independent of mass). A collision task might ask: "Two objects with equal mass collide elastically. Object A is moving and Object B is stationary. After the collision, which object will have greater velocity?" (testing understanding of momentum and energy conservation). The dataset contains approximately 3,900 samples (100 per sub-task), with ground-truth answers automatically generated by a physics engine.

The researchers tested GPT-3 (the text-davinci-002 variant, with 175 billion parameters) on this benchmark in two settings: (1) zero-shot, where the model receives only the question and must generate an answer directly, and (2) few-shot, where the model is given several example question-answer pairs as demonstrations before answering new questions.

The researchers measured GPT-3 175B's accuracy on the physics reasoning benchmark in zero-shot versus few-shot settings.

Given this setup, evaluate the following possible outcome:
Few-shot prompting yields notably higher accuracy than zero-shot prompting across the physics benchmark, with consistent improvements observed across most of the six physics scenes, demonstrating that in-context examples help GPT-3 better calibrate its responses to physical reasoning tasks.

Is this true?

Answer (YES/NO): YES